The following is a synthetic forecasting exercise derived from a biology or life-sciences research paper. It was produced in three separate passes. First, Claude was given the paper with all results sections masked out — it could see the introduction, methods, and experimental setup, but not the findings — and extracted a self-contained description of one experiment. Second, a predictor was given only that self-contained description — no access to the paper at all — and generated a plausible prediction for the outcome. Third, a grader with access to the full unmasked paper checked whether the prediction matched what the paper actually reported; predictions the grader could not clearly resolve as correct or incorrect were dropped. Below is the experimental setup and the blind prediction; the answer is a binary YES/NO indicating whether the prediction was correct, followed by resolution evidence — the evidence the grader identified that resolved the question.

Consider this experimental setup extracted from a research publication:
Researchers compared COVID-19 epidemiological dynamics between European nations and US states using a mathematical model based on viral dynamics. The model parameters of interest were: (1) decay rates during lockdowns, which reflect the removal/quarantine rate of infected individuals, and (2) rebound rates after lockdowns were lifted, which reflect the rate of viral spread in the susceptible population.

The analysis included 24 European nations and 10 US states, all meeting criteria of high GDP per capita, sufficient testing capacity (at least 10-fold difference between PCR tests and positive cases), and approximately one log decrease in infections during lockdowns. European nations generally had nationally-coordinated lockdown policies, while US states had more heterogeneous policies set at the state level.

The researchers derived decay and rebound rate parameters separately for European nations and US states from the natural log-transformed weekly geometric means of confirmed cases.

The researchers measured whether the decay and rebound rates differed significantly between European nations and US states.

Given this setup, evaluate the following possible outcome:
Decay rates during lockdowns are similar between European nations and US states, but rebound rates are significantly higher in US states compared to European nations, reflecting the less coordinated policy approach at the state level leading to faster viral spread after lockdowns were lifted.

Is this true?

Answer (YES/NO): NO